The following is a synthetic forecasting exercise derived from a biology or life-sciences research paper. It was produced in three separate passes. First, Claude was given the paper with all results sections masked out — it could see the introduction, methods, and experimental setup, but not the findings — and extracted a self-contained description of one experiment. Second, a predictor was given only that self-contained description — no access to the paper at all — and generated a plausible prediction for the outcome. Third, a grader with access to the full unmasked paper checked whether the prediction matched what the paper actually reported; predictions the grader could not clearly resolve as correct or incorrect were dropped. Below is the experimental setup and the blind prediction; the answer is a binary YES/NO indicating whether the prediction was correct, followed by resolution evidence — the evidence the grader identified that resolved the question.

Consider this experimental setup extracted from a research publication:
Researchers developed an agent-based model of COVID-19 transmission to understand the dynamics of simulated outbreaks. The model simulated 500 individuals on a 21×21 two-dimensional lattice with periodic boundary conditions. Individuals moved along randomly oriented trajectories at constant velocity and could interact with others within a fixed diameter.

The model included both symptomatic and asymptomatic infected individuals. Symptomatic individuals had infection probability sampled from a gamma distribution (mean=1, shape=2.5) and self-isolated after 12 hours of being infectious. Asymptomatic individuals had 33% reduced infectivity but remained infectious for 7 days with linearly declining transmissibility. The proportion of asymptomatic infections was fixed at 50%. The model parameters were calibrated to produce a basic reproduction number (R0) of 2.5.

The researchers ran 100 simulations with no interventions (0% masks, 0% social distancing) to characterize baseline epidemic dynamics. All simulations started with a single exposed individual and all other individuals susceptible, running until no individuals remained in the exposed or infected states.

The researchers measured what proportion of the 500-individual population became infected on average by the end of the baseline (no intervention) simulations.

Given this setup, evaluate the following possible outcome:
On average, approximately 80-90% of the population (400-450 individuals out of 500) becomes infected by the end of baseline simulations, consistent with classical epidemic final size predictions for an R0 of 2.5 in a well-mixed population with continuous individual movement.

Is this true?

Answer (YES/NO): NO